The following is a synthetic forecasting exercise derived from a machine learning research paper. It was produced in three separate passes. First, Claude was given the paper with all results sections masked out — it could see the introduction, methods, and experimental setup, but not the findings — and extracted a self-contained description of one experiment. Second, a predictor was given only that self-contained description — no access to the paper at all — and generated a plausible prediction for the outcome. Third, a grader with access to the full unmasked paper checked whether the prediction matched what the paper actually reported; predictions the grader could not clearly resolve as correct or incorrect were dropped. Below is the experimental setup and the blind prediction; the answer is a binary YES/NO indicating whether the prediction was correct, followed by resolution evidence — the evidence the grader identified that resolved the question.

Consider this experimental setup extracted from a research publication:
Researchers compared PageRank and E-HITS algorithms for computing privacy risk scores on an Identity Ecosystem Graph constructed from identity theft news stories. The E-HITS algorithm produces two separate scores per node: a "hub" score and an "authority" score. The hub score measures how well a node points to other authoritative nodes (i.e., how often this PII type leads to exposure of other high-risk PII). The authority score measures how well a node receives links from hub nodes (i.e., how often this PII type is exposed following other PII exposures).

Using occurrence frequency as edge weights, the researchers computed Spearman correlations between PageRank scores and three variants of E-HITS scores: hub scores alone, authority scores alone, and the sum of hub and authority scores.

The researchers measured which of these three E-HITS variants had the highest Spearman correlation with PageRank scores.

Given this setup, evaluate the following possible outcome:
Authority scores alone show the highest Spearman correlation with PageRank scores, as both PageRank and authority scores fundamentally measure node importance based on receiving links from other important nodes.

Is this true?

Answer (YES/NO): NO